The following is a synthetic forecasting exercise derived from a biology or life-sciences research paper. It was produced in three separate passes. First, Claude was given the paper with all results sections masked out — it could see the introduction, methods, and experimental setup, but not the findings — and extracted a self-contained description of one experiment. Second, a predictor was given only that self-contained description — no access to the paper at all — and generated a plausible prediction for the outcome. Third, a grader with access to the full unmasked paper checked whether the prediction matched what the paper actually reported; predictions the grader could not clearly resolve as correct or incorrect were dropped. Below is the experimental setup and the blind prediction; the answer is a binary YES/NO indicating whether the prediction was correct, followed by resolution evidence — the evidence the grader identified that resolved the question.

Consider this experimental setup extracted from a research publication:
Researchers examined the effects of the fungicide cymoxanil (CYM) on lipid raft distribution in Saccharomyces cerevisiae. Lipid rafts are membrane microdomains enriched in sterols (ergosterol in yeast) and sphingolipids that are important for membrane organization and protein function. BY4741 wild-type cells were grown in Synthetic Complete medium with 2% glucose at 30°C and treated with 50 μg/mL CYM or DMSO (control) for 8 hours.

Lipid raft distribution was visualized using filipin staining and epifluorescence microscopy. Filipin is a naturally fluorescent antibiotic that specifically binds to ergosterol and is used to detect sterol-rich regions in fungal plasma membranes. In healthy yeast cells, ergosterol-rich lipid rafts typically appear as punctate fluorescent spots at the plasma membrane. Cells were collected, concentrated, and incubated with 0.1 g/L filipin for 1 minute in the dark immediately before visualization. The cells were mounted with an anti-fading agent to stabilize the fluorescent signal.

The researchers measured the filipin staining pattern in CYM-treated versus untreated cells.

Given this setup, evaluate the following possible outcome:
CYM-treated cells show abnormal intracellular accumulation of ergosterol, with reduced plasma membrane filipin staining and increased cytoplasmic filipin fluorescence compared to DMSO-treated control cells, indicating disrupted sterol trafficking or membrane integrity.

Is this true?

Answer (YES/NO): YES